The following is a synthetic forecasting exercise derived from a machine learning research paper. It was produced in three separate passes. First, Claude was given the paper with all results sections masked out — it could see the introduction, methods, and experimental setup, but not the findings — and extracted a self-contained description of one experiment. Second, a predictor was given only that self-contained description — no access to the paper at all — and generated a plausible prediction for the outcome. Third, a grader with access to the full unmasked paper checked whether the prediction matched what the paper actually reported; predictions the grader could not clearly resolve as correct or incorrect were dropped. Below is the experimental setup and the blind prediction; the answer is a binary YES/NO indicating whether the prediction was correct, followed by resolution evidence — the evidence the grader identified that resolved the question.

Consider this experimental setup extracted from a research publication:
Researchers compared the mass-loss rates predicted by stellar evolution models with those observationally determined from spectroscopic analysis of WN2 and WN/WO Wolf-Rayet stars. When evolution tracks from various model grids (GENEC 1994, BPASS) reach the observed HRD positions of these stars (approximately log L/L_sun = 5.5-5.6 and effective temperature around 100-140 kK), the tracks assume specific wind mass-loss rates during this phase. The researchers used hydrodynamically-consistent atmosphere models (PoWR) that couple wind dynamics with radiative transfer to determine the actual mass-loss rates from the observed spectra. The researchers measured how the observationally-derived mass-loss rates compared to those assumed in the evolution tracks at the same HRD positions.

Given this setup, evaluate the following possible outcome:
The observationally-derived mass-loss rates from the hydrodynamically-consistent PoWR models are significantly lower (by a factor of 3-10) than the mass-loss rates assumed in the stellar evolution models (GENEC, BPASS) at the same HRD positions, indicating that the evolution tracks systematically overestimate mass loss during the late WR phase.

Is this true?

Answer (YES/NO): NO